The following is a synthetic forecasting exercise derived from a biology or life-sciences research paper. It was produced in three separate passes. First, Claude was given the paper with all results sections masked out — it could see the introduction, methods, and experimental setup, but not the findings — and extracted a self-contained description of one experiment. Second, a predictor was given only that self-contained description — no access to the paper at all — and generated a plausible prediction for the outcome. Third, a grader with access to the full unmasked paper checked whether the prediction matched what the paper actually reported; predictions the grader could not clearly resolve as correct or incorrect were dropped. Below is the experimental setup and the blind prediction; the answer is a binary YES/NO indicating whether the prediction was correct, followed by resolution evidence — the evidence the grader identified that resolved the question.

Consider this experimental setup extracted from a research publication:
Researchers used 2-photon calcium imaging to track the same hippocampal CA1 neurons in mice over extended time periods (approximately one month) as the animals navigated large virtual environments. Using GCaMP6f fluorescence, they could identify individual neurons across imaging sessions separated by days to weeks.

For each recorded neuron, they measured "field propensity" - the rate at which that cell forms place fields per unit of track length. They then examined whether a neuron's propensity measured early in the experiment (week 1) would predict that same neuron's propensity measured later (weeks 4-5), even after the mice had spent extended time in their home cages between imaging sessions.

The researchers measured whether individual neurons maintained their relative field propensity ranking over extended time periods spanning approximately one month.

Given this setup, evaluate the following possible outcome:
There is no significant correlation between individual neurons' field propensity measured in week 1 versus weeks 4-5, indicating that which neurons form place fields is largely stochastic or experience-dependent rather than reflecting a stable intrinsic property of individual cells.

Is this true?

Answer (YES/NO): NO